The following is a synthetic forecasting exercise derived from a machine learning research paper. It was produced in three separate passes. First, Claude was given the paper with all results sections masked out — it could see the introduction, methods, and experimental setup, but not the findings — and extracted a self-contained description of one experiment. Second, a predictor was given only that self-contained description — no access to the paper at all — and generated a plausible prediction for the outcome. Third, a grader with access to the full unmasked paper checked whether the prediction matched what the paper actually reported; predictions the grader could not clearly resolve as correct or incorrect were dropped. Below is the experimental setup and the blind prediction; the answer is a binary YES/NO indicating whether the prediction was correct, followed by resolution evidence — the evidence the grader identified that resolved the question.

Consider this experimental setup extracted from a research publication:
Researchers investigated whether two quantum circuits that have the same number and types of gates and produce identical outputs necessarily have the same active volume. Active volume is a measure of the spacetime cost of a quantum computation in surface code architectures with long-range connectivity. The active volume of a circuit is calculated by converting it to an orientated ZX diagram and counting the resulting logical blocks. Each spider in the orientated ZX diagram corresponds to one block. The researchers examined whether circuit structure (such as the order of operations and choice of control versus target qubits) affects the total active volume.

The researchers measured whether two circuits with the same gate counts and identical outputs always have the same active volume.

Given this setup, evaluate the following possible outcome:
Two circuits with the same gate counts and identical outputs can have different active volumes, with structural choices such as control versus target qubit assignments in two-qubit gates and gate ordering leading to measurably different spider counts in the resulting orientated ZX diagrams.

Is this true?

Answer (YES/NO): YES